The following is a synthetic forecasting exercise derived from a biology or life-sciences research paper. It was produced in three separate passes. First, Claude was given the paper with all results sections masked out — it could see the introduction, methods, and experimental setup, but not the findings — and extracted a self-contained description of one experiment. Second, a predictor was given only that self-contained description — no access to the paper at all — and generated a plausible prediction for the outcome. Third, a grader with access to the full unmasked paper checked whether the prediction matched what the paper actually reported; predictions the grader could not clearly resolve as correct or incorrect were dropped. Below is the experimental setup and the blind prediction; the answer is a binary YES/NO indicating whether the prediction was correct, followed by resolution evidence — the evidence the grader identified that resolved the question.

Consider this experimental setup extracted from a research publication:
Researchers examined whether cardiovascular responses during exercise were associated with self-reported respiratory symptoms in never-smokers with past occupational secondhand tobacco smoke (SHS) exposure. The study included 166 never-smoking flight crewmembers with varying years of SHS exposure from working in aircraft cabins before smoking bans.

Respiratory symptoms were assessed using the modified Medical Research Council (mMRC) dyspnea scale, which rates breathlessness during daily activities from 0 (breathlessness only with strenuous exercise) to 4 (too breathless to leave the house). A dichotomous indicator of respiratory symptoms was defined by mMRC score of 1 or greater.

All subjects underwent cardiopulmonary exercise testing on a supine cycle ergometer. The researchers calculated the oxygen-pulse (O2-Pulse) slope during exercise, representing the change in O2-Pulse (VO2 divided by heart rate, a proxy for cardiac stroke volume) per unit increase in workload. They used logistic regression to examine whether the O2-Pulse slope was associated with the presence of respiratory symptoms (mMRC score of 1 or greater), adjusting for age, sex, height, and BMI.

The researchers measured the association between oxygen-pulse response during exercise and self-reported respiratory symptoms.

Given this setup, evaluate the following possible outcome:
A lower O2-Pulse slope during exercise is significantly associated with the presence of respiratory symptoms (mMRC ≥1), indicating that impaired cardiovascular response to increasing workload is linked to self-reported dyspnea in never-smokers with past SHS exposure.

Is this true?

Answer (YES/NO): NO